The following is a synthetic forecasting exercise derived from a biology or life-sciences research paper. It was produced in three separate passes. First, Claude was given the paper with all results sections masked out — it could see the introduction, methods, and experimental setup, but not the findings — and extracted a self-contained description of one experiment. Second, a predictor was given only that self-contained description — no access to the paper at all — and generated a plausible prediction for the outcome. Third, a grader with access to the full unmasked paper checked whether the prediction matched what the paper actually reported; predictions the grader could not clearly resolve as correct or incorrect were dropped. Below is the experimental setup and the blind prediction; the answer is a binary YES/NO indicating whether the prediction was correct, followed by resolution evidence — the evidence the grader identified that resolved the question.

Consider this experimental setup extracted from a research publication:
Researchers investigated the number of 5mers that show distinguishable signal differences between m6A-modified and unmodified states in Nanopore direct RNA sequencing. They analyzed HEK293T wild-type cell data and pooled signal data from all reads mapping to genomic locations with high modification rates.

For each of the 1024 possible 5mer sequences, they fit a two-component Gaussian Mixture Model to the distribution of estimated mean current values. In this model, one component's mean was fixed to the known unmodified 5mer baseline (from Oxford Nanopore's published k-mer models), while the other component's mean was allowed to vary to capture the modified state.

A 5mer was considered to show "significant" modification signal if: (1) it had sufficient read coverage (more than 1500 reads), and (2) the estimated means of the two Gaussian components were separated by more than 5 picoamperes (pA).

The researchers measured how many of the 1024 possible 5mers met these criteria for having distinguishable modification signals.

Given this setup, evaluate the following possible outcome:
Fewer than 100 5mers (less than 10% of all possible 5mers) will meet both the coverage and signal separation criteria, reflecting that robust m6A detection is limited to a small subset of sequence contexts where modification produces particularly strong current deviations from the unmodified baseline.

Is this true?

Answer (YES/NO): YES